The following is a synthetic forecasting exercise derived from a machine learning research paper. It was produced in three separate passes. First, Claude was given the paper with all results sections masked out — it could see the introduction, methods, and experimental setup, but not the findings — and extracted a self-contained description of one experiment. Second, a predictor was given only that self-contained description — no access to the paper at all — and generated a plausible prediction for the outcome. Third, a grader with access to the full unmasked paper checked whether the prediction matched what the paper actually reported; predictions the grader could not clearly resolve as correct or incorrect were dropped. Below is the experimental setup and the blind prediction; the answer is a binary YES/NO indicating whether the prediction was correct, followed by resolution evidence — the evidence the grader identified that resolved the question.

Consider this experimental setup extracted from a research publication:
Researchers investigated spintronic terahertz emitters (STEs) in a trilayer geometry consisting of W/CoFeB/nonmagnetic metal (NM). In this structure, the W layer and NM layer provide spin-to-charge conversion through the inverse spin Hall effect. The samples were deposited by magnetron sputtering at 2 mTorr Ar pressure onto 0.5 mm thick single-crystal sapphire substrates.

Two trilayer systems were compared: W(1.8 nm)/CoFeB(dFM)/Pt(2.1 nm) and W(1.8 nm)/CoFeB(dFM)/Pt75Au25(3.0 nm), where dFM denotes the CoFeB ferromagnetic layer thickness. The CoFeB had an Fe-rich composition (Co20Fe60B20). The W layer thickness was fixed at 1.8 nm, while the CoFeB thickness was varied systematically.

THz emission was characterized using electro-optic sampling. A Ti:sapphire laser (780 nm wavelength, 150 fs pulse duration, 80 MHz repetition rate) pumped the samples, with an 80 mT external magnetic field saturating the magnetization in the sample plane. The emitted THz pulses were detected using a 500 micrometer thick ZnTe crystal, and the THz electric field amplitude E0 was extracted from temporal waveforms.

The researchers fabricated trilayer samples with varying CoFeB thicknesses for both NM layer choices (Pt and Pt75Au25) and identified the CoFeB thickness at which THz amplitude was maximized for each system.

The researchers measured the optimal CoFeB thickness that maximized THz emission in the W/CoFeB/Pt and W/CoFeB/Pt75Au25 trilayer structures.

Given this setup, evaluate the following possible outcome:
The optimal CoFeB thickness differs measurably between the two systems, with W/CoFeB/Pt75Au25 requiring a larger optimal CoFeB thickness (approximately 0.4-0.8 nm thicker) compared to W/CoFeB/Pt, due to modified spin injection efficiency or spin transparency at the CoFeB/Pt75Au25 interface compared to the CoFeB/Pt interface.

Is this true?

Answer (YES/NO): NO